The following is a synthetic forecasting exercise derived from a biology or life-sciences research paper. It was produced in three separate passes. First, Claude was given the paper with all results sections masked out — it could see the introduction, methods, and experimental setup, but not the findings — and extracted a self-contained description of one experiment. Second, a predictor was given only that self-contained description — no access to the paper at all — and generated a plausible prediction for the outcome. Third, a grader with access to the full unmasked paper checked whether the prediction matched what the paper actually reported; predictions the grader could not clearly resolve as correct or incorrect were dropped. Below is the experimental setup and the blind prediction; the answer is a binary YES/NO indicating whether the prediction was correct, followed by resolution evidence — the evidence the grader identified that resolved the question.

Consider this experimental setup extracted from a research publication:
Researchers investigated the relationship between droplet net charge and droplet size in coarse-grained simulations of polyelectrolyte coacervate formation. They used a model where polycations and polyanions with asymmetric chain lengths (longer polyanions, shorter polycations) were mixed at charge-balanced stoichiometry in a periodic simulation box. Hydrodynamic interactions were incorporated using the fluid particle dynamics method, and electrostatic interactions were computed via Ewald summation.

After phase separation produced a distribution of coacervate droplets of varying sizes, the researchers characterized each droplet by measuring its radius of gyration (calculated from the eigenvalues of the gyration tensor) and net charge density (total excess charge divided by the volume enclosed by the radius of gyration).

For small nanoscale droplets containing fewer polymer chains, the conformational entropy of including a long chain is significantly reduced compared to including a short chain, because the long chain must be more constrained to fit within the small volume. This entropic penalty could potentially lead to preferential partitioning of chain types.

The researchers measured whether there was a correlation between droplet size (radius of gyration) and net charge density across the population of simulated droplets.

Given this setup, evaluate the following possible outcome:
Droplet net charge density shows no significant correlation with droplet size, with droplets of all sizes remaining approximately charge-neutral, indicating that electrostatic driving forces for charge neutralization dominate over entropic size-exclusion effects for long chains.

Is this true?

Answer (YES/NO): NO